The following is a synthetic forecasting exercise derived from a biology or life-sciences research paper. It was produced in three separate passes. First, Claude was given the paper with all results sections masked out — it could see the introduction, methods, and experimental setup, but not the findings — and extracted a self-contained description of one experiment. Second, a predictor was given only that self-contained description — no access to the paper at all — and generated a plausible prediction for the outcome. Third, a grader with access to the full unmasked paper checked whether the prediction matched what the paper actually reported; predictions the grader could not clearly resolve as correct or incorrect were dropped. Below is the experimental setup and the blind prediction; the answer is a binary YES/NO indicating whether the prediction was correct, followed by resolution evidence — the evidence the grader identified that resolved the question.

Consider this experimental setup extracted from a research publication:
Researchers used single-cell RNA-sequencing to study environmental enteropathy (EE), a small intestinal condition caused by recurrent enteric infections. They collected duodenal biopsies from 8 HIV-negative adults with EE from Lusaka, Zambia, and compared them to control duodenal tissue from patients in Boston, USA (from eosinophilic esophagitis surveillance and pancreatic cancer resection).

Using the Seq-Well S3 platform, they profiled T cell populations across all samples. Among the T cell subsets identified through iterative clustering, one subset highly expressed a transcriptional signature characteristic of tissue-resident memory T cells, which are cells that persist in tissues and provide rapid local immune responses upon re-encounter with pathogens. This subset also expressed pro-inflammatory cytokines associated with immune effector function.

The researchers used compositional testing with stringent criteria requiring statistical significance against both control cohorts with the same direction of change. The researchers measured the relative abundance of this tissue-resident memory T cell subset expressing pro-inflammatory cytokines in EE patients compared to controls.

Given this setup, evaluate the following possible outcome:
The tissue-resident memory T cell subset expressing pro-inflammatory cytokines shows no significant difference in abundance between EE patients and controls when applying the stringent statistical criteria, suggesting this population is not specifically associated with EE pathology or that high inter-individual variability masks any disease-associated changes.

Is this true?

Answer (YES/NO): NO